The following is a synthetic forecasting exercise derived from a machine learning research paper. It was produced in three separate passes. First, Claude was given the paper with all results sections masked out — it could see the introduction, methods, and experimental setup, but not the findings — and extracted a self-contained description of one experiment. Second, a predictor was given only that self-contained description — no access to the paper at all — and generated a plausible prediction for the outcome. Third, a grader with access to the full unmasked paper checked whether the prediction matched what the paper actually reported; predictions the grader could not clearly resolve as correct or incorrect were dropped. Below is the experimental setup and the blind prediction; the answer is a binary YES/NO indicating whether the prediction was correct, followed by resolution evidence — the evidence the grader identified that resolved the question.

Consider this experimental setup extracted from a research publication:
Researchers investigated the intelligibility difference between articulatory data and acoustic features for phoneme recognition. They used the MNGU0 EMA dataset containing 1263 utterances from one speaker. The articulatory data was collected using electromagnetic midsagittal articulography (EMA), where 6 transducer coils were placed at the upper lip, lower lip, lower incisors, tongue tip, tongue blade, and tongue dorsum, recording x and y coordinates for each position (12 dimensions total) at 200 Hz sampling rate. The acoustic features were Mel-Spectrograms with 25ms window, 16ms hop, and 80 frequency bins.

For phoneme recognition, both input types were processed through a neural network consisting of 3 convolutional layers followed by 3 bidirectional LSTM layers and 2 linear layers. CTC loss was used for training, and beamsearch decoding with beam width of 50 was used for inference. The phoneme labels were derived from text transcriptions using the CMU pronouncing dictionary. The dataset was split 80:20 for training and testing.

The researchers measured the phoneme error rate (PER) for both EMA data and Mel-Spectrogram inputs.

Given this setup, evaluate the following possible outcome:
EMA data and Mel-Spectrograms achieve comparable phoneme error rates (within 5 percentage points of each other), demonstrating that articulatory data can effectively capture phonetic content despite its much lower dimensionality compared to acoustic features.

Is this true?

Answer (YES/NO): NO